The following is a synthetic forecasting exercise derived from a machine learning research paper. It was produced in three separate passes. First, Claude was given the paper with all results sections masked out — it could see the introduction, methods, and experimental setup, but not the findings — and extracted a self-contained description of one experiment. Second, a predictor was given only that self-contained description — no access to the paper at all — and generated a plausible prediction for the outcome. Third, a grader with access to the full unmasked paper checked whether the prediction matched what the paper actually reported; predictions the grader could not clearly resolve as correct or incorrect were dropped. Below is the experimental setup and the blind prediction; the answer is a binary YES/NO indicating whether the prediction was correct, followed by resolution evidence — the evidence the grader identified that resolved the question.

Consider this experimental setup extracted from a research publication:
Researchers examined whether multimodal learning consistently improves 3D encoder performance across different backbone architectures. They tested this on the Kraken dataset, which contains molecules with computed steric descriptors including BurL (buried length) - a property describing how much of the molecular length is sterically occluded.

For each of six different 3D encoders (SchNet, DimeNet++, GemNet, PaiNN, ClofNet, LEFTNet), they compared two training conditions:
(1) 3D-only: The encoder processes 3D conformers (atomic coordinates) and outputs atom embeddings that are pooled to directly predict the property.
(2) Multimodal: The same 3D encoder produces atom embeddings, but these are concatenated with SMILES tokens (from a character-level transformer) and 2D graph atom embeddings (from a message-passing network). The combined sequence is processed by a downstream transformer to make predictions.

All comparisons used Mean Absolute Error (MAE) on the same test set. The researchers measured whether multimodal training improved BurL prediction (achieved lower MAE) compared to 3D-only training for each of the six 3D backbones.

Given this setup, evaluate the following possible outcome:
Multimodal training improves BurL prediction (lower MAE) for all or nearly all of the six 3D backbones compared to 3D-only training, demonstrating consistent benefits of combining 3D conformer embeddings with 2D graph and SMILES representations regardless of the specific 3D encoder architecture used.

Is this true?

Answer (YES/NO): YES